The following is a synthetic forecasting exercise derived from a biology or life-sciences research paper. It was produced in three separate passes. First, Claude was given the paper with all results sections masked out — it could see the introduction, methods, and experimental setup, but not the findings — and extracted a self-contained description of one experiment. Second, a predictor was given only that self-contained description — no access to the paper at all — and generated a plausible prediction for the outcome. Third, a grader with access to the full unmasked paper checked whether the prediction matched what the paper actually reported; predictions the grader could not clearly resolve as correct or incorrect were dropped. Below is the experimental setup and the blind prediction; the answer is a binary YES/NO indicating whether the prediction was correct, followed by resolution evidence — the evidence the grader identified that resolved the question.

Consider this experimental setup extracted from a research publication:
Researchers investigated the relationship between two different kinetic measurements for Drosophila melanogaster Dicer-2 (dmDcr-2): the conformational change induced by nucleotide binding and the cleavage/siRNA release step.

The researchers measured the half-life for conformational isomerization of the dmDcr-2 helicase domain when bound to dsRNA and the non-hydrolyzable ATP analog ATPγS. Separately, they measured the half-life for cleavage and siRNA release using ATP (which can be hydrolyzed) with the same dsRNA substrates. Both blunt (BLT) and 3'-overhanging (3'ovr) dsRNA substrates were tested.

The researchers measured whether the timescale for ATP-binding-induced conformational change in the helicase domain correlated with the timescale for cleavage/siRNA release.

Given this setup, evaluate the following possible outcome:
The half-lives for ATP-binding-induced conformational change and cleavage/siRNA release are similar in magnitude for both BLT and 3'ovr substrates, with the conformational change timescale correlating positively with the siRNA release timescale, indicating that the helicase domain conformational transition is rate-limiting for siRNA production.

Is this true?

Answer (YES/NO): YES